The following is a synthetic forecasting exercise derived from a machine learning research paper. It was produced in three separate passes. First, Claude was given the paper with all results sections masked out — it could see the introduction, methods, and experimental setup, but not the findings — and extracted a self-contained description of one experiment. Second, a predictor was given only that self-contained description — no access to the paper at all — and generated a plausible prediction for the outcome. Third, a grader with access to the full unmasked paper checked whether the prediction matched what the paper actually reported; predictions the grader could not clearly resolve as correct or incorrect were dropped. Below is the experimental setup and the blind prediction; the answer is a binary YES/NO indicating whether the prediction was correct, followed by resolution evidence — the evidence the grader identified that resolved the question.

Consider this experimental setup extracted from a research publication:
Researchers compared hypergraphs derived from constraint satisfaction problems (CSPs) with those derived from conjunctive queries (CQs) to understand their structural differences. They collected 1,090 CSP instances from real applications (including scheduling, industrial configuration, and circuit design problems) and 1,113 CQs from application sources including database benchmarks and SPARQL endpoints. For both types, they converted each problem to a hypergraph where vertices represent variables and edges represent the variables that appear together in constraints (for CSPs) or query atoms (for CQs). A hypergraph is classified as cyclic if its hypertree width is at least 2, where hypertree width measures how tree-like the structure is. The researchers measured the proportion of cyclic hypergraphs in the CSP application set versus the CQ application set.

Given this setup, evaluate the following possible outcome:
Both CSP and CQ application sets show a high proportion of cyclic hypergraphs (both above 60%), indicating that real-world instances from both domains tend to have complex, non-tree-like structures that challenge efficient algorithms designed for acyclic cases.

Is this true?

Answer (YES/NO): NO